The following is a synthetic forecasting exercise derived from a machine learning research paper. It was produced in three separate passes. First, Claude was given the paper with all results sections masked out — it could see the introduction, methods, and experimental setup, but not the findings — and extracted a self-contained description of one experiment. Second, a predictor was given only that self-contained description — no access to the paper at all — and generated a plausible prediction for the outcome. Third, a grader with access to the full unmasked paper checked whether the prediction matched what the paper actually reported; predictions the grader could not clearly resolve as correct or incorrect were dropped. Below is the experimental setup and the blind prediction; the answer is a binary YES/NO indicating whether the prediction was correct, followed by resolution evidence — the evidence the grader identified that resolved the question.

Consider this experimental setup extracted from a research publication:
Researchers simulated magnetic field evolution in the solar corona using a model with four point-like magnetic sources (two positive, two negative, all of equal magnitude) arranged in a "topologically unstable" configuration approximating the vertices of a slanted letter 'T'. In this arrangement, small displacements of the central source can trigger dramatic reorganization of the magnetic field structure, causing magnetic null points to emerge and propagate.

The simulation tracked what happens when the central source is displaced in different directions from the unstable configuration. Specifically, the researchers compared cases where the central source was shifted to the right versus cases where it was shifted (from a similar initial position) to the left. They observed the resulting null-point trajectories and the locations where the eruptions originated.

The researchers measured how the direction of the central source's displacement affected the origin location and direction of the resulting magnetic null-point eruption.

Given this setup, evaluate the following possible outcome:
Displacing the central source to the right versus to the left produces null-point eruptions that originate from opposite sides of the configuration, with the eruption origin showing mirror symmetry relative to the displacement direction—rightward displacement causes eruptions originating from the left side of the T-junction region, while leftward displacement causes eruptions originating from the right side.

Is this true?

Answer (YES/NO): NO